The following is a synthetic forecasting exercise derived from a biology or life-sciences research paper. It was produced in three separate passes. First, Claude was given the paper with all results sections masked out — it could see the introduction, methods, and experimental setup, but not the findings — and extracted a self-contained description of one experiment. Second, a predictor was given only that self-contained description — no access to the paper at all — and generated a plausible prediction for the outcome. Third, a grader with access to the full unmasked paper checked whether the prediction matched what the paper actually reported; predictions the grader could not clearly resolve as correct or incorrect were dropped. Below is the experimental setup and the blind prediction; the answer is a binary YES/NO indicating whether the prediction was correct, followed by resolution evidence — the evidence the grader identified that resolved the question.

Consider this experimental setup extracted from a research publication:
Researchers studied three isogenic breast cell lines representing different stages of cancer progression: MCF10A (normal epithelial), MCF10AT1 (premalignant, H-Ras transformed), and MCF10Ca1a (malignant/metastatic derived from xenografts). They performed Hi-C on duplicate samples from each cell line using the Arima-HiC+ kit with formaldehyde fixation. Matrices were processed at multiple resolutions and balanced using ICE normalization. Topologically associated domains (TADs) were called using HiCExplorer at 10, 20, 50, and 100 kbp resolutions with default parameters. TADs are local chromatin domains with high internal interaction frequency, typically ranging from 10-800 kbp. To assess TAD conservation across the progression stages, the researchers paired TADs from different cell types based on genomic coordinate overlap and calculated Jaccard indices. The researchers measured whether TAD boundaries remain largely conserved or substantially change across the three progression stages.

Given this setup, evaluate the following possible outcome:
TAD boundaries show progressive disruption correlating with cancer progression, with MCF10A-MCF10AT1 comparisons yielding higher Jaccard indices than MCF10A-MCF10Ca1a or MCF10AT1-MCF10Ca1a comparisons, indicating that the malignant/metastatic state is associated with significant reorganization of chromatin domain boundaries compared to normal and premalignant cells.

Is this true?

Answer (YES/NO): NO